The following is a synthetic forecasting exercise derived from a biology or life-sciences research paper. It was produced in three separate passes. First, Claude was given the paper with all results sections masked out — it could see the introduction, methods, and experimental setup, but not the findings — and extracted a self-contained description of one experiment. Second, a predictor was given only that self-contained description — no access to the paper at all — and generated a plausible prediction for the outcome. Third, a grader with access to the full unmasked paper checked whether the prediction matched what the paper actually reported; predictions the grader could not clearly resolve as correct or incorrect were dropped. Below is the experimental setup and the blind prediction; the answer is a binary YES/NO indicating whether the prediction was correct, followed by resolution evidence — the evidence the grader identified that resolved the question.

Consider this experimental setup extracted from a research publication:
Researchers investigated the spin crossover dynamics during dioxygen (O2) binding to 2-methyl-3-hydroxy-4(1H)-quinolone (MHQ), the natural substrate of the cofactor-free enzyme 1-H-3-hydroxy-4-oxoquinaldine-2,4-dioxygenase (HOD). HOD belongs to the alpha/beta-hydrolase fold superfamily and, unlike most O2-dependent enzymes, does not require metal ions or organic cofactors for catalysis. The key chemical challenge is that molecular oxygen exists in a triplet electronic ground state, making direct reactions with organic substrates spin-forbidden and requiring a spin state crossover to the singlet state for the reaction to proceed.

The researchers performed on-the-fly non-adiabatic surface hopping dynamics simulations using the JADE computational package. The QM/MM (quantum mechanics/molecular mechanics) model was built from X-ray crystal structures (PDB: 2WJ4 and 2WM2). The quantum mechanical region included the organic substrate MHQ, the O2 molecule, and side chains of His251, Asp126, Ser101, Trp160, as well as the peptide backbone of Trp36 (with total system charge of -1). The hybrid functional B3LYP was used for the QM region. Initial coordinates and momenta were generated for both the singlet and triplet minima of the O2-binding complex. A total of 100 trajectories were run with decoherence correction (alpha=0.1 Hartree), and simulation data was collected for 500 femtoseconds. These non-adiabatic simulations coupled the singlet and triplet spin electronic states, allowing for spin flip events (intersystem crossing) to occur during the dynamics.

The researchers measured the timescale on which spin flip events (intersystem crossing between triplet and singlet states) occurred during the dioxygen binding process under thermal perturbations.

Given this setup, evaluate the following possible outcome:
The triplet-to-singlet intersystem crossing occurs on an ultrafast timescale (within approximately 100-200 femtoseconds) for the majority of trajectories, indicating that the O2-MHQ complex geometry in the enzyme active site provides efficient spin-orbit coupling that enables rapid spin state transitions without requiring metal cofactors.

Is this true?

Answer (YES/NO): NO